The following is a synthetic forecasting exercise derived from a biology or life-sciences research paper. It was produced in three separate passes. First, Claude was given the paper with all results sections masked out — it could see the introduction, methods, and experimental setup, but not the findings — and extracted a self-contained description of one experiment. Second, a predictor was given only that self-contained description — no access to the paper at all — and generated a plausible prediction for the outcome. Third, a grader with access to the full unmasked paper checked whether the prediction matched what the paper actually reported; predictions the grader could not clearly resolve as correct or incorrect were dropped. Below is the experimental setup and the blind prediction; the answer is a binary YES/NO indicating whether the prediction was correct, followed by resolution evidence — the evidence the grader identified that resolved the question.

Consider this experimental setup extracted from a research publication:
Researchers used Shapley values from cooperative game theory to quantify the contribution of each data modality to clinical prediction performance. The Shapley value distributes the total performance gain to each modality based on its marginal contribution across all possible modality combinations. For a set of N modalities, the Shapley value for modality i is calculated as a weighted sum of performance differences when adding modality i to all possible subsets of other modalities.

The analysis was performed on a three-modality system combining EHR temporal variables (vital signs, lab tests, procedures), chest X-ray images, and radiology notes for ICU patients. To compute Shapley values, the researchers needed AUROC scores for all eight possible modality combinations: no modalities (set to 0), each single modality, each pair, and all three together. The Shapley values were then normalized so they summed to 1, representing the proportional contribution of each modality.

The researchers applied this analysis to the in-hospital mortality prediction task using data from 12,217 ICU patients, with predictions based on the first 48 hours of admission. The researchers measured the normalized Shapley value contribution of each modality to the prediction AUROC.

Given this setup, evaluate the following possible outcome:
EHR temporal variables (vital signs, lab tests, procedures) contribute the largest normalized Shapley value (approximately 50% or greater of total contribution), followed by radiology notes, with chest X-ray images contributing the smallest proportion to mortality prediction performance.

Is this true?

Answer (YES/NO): NO